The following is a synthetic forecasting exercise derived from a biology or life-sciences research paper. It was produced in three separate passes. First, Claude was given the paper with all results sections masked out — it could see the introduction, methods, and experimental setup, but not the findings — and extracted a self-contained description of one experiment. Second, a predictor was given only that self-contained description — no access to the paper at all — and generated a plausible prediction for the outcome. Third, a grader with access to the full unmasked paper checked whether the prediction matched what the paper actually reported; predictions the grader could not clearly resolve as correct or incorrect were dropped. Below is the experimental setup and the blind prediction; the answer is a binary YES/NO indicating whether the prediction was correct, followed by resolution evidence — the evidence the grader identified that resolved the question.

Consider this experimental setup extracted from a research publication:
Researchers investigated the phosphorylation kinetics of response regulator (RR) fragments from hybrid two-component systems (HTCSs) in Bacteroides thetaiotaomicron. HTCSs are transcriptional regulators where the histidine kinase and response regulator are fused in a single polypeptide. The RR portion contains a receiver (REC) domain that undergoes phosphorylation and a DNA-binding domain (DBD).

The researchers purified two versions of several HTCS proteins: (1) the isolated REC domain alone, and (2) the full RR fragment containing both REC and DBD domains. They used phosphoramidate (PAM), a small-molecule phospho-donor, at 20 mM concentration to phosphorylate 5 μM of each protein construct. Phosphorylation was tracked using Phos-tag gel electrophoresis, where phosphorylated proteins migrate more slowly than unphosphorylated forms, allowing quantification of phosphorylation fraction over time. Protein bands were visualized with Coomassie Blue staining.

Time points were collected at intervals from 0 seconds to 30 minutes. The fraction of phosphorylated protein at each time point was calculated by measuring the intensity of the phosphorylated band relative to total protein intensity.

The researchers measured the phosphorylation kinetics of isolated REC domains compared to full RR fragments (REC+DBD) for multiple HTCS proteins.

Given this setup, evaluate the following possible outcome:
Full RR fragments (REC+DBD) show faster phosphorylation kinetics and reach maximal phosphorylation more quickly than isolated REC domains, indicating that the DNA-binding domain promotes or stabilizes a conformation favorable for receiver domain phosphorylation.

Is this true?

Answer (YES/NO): NO